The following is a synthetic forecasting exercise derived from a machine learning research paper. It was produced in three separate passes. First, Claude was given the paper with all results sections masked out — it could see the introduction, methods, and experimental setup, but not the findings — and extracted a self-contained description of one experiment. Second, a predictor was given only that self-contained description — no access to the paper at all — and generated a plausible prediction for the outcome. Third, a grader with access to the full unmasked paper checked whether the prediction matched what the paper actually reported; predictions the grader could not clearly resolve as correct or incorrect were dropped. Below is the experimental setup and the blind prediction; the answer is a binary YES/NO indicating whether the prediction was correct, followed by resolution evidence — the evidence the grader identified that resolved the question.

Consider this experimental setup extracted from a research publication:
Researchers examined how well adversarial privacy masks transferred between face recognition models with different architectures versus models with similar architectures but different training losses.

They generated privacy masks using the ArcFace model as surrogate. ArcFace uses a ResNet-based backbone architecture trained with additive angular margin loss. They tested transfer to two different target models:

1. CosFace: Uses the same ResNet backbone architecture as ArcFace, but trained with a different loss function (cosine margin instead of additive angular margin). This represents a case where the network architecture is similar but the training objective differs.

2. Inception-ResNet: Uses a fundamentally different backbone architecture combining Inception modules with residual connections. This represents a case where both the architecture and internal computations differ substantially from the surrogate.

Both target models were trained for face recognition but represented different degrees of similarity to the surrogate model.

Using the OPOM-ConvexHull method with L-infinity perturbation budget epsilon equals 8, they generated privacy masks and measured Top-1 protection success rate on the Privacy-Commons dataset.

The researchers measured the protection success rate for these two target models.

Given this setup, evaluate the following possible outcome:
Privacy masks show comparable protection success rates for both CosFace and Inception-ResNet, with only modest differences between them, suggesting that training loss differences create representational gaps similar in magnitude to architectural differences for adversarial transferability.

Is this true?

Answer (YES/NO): NO